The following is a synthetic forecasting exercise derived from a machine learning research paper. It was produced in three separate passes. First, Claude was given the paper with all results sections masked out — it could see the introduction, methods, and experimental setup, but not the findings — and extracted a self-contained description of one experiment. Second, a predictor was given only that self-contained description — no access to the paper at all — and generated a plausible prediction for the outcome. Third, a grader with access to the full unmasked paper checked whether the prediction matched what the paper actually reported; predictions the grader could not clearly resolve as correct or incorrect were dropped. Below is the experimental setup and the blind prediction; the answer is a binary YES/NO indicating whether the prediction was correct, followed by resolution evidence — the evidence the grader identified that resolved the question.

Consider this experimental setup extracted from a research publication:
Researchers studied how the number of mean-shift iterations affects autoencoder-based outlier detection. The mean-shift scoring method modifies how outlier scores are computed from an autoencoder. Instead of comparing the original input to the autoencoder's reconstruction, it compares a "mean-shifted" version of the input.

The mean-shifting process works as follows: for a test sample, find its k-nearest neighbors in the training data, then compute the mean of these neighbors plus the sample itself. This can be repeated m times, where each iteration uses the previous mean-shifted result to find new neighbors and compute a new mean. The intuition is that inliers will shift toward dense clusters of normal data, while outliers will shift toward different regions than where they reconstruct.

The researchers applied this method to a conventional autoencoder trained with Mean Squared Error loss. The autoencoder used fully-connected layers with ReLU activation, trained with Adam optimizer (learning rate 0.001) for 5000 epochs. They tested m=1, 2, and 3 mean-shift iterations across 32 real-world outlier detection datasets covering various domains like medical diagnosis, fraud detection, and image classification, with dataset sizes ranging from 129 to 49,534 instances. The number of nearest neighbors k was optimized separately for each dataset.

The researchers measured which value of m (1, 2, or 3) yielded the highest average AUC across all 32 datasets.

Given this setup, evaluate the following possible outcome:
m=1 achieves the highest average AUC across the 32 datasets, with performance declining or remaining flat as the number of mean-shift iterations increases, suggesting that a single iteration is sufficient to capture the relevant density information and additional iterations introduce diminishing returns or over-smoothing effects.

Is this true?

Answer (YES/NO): NO